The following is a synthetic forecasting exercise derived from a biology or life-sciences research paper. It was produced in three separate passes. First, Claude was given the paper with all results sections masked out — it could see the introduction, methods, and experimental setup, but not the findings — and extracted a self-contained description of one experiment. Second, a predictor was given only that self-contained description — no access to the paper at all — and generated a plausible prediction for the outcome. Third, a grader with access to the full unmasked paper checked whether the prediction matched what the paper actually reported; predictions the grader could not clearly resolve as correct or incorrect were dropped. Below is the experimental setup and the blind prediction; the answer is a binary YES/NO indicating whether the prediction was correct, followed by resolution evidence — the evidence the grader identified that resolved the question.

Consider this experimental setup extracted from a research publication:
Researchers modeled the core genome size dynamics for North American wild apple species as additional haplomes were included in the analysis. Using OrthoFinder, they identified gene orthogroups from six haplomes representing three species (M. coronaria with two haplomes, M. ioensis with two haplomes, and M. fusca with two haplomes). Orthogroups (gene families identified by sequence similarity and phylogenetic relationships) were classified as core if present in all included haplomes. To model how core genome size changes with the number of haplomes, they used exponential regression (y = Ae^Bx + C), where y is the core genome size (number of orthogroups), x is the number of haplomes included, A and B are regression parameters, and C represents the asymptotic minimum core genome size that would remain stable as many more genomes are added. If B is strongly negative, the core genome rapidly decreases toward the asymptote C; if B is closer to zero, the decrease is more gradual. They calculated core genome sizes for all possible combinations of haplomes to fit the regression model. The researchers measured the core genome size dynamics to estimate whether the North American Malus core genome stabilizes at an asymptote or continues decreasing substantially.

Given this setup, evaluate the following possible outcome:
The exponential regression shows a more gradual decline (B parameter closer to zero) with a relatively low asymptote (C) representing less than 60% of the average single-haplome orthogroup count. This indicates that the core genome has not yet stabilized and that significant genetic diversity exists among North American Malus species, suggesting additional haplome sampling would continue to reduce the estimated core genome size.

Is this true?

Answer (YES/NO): NO